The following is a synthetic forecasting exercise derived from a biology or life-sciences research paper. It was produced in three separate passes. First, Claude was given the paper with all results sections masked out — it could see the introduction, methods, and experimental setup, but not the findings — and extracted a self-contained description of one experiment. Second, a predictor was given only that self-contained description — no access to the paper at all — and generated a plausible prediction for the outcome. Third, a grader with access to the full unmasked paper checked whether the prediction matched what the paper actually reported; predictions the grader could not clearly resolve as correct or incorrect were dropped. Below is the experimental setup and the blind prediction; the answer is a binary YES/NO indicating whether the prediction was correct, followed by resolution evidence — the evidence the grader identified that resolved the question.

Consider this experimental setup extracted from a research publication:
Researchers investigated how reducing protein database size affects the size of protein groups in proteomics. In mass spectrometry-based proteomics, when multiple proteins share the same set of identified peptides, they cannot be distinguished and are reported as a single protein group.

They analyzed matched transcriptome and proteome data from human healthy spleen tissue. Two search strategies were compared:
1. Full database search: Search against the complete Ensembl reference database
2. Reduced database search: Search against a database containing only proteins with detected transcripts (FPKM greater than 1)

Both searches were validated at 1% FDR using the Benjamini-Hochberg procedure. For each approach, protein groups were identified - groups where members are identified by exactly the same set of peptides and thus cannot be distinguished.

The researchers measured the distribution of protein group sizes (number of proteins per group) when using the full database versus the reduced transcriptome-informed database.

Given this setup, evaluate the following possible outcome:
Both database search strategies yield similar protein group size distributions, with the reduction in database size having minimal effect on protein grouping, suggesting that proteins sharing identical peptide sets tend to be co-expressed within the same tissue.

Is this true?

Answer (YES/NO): NO